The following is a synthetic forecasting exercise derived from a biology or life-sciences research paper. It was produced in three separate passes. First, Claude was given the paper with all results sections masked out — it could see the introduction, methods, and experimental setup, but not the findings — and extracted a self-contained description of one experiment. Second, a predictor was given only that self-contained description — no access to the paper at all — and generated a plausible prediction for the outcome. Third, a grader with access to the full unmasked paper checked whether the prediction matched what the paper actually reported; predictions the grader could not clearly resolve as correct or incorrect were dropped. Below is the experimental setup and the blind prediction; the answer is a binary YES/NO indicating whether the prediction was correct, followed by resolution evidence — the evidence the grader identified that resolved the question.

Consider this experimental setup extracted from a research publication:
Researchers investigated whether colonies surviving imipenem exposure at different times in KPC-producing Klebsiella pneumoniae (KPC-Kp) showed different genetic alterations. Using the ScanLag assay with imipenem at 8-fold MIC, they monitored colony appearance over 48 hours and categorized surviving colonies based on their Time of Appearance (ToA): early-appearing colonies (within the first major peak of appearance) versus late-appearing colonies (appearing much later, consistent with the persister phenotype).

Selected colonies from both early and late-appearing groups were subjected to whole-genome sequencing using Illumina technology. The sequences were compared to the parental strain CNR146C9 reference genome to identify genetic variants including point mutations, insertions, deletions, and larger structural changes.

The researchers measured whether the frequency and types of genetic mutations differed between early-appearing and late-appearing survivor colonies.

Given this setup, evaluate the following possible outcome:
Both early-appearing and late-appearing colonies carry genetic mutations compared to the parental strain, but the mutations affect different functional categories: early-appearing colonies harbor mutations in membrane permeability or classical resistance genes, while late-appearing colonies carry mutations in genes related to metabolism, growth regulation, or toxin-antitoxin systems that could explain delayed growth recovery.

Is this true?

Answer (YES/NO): NO